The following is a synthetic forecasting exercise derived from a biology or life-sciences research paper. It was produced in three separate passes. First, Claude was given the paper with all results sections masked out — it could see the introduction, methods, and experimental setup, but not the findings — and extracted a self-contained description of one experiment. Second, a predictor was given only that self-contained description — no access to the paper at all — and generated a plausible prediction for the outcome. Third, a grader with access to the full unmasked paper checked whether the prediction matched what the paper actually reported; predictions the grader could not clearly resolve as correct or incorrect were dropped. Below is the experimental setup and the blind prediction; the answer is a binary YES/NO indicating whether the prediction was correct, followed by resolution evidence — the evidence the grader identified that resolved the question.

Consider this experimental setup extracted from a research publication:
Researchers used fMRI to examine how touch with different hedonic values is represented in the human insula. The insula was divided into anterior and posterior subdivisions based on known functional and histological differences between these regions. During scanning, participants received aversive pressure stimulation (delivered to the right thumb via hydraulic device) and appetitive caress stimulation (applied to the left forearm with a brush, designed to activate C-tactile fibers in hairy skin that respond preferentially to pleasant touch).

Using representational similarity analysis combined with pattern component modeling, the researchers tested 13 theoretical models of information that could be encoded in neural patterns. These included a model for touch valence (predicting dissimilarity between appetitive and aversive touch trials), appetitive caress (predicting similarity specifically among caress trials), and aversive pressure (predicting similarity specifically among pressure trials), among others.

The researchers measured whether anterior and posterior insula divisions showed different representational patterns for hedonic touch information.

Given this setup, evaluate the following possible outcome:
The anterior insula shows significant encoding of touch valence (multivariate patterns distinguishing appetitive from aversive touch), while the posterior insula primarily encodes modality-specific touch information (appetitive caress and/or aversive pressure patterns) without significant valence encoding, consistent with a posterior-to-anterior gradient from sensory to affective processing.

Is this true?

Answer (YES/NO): NO